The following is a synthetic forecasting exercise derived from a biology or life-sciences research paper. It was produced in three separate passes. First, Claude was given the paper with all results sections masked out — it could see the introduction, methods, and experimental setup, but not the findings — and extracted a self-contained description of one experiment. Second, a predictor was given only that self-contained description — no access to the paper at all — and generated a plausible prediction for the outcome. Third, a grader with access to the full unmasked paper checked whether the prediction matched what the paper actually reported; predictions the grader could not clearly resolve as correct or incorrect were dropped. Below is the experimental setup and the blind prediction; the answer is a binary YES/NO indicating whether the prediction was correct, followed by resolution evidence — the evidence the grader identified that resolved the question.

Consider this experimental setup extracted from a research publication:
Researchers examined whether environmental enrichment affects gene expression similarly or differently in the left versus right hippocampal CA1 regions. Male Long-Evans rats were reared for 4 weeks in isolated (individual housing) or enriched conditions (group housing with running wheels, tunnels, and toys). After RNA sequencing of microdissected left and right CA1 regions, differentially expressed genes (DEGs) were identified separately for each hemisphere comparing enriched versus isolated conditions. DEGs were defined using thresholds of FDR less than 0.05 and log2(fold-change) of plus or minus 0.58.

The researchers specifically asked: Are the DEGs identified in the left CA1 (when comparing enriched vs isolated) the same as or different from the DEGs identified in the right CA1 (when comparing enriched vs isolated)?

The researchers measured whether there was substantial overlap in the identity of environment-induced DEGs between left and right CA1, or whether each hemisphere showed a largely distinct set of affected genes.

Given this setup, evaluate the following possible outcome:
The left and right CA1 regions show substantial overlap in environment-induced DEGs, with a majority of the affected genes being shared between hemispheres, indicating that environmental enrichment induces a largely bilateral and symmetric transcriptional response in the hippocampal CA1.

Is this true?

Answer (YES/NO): NO